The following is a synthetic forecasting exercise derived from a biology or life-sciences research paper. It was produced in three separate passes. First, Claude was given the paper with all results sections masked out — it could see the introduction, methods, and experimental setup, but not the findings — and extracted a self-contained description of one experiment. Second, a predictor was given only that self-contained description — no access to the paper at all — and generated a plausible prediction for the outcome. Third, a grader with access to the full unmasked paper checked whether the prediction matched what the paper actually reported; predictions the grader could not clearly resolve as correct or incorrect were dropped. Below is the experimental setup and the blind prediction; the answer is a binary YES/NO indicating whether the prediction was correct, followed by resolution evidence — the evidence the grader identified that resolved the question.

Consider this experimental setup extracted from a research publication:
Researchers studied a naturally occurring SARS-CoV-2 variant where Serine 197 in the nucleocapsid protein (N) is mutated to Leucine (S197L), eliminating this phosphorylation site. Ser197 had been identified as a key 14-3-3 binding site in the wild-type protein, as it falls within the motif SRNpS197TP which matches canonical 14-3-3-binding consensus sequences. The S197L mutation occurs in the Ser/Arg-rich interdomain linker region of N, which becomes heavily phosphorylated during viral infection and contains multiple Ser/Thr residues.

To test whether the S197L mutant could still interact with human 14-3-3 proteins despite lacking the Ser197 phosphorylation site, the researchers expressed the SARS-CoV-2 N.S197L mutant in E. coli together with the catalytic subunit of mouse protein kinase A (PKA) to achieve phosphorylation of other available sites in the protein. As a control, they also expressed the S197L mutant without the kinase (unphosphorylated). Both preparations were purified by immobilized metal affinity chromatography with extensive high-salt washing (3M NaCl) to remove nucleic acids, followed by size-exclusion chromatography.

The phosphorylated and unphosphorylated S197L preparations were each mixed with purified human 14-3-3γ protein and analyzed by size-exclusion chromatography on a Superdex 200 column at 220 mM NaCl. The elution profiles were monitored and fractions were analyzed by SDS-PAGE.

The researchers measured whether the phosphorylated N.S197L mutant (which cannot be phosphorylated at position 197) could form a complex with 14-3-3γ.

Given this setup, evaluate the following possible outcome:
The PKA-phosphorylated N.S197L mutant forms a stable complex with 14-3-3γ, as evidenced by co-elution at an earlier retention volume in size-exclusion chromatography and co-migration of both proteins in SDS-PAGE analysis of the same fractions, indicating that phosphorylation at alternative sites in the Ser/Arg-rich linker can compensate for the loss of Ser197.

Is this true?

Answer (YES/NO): YES